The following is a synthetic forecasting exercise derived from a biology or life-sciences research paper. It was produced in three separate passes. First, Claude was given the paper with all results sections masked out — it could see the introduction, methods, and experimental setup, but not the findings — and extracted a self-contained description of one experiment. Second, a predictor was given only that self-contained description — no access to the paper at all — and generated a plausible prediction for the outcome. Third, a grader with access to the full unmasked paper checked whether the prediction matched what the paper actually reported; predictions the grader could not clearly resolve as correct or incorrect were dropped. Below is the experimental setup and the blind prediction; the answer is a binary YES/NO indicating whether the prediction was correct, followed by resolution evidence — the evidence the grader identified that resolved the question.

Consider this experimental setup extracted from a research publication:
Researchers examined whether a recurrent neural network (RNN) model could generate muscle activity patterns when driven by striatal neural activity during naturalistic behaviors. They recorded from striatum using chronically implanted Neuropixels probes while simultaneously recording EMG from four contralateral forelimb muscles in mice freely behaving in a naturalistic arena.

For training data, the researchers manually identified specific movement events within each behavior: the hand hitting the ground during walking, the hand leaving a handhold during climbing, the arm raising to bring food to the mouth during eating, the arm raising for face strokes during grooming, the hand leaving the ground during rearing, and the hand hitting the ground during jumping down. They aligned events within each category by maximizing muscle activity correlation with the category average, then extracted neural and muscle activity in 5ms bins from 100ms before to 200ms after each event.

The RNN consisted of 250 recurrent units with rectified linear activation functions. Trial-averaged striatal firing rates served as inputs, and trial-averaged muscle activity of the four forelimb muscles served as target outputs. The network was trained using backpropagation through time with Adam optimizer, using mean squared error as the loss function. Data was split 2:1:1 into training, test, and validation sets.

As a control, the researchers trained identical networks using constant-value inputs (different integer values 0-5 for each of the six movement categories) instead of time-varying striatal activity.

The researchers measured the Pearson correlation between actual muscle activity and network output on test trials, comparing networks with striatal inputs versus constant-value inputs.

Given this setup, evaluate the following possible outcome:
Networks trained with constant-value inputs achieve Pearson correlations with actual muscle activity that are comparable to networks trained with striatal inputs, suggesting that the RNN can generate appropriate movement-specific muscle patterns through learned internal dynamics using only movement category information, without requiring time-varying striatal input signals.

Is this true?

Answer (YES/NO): YES